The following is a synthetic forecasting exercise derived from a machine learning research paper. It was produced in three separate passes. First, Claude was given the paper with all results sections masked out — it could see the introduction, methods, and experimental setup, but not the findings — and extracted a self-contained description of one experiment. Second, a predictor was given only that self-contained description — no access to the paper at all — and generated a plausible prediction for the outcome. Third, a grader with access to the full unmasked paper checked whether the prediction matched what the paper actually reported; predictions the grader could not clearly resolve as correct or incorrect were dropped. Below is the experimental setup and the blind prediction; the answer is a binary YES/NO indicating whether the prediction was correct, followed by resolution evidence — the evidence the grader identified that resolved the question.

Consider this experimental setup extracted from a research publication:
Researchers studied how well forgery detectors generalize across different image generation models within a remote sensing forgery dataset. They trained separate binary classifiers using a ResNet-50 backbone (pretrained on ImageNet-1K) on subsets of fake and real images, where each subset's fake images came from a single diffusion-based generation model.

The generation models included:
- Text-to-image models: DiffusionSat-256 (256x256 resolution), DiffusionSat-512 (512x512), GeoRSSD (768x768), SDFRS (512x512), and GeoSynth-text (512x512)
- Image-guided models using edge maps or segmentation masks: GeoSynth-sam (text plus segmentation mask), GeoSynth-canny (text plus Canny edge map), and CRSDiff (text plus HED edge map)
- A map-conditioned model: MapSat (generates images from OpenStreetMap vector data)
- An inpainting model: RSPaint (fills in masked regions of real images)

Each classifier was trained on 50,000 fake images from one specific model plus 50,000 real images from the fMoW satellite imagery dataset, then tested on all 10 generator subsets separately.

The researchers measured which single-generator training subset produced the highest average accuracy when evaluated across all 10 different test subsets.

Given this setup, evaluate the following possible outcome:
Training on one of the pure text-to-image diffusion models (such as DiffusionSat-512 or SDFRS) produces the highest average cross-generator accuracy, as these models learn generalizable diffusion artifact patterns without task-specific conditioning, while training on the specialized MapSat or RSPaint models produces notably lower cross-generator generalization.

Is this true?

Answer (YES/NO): NO